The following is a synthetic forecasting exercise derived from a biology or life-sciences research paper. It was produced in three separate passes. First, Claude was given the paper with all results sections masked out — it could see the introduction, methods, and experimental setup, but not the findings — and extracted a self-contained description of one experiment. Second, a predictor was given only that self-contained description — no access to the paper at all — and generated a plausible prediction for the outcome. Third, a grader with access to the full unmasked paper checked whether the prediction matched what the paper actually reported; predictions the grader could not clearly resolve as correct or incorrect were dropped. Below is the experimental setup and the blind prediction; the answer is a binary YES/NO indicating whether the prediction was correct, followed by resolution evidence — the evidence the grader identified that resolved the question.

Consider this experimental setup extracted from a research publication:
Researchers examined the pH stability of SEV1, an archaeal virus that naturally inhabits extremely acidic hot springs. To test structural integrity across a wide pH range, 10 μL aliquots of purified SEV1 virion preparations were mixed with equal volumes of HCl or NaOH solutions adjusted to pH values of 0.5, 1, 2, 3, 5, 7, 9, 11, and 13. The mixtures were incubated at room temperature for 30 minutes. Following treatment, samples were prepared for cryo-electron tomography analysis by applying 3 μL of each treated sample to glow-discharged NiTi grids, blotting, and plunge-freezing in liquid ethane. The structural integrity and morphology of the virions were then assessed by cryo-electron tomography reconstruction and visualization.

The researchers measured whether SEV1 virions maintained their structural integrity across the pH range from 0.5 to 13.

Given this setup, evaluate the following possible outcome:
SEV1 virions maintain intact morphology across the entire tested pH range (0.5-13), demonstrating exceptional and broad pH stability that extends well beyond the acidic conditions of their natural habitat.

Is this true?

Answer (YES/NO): NO